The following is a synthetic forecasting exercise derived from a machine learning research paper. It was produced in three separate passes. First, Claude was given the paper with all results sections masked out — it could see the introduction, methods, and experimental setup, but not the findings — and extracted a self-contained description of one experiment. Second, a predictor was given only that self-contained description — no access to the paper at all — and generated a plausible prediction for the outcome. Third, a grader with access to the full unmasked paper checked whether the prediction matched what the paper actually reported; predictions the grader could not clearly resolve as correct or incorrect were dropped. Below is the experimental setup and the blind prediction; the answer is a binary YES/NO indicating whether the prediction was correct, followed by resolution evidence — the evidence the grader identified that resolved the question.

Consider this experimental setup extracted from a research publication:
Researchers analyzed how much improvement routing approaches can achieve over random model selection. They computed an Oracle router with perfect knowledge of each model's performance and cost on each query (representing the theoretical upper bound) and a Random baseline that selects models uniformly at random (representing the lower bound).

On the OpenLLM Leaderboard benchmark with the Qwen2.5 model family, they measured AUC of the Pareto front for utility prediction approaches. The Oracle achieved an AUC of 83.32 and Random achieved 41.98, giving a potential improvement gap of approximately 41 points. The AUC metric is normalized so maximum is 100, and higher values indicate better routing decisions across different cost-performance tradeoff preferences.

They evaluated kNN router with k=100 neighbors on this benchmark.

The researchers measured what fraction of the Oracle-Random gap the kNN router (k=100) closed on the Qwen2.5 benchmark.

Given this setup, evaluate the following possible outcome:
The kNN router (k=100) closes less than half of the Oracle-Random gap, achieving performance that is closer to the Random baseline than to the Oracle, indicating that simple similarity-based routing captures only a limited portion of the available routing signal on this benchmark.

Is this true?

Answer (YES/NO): YES